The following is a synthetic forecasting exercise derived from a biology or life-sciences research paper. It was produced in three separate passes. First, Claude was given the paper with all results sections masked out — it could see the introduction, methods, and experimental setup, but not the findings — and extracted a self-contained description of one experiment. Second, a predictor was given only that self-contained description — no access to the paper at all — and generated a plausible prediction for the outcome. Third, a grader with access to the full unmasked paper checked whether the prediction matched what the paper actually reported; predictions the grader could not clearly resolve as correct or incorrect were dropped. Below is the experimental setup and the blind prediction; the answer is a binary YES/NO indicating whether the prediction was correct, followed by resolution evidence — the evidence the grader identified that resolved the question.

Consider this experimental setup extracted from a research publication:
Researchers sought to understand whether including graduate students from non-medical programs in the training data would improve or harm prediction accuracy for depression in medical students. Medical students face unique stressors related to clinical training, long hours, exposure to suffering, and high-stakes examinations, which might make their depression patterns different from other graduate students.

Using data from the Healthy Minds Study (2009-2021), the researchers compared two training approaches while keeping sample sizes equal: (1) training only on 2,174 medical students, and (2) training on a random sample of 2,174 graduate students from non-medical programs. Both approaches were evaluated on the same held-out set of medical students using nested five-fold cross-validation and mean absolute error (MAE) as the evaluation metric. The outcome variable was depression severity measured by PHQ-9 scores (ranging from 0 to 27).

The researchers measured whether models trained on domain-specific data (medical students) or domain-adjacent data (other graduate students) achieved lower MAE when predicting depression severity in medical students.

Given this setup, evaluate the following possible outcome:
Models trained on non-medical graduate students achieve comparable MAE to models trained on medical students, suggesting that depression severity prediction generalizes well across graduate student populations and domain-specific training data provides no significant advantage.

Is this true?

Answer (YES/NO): NO